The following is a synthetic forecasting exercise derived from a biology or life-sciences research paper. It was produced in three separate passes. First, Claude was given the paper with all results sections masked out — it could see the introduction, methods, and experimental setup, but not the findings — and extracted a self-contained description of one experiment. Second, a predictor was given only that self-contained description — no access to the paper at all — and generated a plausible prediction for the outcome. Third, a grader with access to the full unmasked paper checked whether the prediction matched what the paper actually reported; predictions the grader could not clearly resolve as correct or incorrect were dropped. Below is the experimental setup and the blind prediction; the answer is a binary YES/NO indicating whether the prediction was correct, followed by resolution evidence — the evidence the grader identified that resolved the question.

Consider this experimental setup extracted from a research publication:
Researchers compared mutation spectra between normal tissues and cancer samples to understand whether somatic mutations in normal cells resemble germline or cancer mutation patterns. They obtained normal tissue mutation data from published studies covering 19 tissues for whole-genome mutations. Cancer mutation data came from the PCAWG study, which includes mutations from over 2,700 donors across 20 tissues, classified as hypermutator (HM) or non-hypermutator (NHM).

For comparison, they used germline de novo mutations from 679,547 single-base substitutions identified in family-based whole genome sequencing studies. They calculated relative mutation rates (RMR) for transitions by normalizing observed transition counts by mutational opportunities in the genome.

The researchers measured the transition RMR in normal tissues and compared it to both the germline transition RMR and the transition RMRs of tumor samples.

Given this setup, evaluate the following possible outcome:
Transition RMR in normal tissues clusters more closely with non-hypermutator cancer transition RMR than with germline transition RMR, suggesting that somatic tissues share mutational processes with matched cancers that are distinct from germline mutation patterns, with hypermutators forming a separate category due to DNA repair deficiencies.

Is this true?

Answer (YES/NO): NO